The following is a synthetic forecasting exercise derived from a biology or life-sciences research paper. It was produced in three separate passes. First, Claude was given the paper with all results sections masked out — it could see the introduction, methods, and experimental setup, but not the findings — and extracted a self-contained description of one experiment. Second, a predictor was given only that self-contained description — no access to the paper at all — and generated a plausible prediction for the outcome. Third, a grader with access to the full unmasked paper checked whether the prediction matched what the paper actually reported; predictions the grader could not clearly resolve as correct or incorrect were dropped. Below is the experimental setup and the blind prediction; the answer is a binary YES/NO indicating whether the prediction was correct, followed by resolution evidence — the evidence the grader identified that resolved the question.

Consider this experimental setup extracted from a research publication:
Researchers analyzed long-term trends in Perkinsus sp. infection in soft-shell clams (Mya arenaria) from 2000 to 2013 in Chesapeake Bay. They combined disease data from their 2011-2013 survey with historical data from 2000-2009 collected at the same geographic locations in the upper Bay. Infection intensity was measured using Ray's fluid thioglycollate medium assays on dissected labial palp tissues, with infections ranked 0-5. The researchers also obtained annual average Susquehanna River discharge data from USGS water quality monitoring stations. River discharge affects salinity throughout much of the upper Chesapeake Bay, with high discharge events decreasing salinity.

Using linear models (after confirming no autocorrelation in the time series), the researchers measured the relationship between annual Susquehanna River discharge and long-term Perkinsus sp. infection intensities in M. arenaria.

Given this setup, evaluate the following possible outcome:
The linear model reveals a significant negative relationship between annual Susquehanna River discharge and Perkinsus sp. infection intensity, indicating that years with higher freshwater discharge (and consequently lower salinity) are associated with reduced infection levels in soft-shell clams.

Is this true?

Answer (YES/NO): YES